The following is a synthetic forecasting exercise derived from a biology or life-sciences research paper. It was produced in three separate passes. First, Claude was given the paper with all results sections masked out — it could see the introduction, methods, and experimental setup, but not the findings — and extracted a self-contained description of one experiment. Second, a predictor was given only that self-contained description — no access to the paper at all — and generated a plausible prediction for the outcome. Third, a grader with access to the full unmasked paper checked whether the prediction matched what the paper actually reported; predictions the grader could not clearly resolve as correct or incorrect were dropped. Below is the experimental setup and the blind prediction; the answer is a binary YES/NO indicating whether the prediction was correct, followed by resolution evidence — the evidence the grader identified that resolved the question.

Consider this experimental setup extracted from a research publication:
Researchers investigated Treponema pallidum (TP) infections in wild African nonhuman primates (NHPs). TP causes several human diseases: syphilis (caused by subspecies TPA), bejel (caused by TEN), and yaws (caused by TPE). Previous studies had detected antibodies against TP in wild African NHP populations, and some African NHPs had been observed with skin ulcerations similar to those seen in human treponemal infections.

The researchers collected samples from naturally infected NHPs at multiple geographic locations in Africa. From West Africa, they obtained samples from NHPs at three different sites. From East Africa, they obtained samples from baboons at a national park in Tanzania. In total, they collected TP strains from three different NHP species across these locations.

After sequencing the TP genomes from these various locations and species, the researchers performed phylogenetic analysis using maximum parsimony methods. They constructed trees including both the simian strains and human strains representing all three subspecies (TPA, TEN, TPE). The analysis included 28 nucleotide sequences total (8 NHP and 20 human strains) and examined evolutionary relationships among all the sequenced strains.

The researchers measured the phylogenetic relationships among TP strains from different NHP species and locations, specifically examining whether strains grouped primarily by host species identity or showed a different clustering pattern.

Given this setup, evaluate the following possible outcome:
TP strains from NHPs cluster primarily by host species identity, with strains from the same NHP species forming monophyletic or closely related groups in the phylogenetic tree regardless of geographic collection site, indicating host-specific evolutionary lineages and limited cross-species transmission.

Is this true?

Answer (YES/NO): NO